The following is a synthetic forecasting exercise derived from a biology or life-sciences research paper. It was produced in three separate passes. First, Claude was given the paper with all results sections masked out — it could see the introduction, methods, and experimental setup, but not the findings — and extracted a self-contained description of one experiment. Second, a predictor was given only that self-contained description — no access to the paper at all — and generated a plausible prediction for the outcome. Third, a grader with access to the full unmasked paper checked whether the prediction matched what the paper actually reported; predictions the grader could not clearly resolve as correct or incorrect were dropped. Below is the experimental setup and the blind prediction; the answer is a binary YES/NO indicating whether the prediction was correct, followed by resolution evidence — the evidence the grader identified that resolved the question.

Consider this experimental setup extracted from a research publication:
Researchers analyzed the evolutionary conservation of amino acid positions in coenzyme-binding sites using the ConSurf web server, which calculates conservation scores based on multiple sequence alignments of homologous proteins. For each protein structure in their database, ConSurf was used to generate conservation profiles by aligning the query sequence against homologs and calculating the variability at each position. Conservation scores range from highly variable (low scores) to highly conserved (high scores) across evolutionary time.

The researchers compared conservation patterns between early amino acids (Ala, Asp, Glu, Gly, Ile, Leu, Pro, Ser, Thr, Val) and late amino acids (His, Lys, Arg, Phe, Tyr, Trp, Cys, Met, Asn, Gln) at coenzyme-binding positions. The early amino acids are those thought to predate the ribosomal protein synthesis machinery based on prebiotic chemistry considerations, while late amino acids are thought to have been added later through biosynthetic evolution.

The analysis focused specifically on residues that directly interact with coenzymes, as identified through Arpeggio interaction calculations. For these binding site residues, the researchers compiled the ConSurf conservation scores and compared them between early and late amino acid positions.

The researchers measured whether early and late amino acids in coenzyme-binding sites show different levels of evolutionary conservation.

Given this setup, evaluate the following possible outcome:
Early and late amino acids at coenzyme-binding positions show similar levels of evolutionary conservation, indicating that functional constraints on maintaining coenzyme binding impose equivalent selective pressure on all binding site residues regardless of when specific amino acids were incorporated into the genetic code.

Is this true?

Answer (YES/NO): YES